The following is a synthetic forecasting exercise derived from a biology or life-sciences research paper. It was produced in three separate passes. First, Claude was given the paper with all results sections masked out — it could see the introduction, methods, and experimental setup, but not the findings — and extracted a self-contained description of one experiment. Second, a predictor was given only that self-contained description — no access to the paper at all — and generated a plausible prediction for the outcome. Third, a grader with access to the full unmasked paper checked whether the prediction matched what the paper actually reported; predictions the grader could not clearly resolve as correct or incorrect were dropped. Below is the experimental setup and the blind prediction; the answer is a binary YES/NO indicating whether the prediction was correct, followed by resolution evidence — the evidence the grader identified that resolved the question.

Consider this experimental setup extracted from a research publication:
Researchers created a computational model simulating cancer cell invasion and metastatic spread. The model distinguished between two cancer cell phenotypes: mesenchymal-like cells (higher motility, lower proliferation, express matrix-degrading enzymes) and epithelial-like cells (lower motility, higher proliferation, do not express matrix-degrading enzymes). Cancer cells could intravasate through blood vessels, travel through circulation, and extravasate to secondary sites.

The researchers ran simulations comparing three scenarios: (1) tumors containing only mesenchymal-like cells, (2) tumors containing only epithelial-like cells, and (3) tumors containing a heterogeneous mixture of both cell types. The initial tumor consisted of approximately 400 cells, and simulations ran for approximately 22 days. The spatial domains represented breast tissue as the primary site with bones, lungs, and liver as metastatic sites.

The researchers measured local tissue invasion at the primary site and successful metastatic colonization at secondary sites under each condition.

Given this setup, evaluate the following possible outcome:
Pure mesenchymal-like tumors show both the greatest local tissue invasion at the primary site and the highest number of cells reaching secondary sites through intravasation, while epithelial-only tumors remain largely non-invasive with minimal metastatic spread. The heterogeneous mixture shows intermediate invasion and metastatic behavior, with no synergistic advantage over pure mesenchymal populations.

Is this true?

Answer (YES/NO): NO